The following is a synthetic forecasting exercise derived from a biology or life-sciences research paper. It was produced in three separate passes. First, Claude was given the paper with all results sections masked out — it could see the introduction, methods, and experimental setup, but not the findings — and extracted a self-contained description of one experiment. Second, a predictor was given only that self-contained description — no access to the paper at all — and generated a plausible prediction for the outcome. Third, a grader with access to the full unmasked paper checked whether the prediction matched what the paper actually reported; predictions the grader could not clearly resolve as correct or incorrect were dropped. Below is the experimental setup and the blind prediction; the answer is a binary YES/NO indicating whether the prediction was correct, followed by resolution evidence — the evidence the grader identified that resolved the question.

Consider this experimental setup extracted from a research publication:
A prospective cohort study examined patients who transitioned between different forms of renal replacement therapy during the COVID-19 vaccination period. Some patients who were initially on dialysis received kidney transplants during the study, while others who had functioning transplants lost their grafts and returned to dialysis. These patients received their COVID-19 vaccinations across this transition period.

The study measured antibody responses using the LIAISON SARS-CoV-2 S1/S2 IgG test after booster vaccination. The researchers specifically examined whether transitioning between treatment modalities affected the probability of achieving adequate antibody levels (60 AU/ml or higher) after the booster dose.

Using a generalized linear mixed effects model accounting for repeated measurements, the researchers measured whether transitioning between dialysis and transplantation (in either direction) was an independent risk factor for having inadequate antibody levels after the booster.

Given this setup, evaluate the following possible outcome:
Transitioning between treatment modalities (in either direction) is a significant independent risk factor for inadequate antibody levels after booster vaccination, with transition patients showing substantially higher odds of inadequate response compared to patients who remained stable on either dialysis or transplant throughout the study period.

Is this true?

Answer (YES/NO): YES